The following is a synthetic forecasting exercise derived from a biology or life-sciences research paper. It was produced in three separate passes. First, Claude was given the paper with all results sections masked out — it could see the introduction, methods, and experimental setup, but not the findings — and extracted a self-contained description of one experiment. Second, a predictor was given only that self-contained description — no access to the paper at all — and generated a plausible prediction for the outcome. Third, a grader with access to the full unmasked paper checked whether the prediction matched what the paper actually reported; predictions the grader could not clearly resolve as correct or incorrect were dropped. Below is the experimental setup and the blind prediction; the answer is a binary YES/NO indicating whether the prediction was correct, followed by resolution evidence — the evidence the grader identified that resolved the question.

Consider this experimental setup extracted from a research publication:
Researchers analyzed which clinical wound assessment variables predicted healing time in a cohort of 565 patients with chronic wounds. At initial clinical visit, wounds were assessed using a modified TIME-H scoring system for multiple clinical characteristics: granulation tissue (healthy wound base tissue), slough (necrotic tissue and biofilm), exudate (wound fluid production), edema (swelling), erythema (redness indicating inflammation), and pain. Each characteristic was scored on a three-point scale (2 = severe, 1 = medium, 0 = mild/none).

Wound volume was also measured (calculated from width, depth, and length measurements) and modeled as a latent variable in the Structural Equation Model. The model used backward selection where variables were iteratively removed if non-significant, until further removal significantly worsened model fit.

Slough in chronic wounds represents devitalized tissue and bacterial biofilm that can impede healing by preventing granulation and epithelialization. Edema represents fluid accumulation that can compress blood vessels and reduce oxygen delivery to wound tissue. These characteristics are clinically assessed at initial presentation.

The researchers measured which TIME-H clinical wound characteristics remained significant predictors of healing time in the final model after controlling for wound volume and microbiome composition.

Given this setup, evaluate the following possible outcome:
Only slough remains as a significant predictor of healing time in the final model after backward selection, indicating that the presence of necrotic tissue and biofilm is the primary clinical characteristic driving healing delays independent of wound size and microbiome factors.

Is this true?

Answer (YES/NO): NO